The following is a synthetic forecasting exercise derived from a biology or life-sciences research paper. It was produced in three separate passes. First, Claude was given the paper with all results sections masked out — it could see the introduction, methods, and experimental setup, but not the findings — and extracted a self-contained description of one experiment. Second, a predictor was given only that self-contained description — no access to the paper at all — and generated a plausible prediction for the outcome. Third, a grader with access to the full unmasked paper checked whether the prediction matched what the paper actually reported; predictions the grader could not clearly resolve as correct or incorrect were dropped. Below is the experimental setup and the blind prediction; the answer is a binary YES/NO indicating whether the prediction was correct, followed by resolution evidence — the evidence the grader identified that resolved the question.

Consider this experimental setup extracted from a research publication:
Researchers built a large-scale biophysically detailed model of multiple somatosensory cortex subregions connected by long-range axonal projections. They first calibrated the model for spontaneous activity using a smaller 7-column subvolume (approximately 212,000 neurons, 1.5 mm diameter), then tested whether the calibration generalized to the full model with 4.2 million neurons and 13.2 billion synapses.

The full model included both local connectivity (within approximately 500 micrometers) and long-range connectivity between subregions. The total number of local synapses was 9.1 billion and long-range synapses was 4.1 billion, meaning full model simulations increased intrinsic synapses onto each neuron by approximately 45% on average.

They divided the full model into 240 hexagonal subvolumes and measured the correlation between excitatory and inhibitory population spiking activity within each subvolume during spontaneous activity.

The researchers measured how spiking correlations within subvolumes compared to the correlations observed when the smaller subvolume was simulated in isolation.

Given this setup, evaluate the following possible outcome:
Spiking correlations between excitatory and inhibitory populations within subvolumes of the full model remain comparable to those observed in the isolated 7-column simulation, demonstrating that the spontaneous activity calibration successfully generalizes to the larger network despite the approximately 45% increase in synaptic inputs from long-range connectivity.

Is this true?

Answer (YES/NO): NO